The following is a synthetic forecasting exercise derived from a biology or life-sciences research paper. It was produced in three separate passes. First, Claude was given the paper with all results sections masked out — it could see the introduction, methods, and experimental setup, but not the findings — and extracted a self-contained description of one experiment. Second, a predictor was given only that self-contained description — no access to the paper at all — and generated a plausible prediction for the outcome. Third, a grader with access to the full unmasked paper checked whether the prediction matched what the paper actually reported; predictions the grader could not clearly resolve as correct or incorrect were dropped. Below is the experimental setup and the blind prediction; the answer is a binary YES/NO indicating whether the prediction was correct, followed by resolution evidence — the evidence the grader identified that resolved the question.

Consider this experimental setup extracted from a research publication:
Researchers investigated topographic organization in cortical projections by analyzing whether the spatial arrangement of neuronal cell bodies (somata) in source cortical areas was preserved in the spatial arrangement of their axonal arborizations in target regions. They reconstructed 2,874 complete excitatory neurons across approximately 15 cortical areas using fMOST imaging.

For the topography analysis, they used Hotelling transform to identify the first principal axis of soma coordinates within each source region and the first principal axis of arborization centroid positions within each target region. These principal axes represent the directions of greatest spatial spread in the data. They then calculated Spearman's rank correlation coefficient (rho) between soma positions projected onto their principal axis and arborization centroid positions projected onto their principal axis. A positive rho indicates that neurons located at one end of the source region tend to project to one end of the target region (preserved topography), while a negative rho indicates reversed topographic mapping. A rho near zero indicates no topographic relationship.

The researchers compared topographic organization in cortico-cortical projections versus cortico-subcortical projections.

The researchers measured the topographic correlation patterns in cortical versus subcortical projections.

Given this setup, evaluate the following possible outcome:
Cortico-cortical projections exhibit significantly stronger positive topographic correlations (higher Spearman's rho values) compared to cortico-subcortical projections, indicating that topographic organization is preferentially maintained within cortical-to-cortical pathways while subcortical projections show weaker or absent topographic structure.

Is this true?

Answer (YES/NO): NO